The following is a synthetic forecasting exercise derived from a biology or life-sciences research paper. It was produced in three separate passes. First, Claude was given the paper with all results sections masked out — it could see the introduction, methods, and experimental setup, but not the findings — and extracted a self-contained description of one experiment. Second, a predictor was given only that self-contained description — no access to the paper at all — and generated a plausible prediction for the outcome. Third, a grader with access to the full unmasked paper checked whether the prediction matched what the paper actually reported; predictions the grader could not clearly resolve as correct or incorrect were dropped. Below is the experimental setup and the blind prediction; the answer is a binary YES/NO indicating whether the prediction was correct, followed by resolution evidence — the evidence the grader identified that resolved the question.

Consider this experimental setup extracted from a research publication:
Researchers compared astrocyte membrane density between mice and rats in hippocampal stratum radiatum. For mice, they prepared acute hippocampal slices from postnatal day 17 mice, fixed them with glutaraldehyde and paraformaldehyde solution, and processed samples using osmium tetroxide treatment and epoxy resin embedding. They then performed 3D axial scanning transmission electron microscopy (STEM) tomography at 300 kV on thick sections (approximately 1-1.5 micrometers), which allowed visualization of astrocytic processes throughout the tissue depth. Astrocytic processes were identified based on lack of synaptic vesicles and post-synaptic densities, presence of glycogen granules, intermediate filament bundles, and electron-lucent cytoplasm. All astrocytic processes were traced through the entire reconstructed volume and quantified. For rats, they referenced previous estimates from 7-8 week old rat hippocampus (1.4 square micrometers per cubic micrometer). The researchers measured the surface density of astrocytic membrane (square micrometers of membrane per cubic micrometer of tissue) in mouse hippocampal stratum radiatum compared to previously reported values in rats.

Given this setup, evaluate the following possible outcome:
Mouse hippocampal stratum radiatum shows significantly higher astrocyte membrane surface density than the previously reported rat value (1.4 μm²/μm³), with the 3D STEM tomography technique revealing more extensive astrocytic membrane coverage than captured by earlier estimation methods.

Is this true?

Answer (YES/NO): YES